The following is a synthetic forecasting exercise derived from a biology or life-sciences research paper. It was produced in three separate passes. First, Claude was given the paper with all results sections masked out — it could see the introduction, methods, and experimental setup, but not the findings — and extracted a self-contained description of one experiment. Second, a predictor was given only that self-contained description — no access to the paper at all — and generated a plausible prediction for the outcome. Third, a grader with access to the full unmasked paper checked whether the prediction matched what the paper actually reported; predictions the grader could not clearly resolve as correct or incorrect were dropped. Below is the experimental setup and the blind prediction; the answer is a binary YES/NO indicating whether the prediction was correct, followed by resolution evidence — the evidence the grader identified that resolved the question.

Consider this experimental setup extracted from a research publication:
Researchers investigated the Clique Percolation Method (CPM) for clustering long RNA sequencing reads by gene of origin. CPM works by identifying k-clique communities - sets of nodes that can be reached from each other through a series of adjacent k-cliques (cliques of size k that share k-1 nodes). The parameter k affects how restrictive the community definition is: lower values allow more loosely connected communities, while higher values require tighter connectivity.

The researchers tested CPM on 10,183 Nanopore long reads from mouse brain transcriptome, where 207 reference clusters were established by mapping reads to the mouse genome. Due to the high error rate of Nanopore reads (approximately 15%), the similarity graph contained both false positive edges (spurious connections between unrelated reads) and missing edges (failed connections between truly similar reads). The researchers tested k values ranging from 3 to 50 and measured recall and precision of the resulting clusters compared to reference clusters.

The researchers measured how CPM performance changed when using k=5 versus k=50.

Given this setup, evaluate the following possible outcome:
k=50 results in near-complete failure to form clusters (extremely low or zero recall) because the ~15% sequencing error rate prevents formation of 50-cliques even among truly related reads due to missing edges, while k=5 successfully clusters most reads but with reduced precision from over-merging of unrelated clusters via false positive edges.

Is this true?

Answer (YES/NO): NO